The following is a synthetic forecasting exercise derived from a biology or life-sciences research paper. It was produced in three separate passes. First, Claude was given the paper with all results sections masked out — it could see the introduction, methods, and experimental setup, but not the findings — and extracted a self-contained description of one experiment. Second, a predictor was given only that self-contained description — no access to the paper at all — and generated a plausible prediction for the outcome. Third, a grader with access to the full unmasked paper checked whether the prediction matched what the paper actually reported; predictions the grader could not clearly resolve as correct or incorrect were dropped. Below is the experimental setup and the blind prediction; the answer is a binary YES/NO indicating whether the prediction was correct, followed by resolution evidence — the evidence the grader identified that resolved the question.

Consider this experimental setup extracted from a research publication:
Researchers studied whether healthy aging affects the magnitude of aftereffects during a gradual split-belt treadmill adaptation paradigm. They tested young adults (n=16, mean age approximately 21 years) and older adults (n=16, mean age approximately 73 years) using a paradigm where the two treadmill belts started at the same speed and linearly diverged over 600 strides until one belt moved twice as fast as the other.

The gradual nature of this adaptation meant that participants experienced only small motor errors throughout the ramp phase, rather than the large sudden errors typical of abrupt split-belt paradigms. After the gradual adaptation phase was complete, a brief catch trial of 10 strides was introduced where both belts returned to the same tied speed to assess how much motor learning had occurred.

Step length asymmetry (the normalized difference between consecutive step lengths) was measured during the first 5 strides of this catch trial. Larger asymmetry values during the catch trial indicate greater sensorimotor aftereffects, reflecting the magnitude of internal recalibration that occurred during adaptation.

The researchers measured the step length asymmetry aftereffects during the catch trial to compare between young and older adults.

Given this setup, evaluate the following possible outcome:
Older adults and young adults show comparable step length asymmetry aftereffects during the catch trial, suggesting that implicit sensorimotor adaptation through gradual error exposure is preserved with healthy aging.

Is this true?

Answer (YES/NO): NO